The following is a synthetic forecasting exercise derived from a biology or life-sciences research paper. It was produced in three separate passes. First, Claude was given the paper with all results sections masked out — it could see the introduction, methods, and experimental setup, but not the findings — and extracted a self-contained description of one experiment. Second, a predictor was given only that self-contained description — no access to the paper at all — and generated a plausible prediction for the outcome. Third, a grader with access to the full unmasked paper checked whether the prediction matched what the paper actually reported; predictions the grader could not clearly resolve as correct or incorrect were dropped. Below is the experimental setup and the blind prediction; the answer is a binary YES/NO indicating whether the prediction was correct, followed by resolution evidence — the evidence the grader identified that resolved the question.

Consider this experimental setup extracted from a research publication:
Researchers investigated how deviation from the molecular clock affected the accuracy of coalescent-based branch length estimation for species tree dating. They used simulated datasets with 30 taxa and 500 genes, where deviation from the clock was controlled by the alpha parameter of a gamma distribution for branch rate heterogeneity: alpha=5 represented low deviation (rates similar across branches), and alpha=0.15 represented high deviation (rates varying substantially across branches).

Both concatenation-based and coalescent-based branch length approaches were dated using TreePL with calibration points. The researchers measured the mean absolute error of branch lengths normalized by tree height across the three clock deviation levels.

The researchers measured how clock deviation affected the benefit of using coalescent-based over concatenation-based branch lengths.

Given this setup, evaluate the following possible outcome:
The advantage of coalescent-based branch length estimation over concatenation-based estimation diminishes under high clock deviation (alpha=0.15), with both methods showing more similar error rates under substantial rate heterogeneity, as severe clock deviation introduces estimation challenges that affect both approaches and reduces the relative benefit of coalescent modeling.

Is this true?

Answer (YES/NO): YES